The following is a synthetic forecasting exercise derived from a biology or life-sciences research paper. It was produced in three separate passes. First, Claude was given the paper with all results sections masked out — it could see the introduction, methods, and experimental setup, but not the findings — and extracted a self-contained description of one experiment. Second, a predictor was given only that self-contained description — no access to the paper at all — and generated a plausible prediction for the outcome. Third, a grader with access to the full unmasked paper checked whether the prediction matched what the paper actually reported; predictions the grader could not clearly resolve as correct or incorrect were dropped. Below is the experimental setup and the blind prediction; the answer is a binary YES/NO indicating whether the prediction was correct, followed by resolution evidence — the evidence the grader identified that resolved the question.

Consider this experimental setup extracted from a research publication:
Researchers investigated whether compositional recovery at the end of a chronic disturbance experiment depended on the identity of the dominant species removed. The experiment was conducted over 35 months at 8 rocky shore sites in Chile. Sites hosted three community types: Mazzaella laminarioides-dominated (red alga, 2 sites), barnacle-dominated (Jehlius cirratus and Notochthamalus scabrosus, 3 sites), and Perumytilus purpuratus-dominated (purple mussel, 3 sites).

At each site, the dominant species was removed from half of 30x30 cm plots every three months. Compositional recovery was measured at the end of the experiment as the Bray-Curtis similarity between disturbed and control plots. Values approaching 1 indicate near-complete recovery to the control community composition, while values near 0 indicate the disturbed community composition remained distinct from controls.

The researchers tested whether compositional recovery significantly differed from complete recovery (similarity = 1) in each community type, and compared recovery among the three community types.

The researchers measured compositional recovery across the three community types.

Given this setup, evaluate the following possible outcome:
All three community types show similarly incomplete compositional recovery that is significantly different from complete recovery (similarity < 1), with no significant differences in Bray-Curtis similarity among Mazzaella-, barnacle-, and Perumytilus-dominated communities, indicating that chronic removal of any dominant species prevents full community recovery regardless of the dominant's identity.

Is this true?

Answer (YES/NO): YES